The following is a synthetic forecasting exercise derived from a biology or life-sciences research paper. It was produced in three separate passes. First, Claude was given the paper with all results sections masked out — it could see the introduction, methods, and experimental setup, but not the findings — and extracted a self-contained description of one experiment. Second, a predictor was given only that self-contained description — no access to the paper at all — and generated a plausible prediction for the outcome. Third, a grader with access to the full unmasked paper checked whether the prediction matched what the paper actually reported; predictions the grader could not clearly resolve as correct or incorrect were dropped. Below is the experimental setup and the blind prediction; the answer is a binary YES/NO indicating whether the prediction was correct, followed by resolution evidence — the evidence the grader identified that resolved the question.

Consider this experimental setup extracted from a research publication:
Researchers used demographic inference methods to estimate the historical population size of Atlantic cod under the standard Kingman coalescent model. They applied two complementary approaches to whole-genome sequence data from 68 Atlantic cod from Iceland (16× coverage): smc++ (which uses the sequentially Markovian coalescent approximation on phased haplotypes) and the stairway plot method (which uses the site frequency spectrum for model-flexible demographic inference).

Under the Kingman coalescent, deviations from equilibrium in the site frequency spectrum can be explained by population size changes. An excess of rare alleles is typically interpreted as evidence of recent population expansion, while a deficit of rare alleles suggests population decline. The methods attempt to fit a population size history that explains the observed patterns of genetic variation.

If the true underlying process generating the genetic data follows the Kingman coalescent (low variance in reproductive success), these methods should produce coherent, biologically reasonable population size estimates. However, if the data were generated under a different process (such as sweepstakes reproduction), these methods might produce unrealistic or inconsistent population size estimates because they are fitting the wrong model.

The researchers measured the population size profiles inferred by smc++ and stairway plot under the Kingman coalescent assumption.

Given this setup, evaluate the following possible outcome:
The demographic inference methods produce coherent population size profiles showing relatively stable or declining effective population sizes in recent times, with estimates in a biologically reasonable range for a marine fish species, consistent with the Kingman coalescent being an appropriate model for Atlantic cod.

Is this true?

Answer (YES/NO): NO